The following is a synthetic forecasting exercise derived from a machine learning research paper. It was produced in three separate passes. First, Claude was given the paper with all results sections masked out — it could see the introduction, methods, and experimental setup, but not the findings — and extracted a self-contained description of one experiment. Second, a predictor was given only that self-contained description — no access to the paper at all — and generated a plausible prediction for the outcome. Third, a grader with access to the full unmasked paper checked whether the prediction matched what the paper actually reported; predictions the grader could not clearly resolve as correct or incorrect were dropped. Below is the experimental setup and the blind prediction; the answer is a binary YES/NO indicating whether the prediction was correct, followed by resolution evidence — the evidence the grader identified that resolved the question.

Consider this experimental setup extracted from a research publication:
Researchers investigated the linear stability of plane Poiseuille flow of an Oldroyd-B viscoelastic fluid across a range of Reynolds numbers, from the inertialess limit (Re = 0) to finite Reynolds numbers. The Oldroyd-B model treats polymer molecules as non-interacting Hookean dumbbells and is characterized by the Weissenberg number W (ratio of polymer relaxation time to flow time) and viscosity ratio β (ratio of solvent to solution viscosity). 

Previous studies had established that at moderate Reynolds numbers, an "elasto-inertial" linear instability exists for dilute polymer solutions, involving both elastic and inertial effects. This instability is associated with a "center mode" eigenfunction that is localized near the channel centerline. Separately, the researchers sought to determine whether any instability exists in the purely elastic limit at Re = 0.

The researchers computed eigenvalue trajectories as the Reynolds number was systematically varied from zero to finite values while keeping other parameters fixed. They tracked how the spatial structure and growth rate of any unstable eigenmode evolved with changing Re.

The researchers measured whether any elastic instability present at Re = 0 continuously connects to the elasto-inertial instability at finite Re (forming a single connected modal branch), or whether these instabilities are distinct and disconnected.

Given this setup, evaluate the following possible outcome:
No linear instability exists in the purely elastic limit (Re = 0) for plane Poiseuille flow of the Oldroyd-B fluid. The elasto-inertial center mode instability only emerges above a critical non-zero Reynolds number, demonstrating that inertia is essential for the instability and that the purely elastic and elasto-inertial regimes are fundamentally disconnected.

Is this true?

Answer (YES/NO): NO